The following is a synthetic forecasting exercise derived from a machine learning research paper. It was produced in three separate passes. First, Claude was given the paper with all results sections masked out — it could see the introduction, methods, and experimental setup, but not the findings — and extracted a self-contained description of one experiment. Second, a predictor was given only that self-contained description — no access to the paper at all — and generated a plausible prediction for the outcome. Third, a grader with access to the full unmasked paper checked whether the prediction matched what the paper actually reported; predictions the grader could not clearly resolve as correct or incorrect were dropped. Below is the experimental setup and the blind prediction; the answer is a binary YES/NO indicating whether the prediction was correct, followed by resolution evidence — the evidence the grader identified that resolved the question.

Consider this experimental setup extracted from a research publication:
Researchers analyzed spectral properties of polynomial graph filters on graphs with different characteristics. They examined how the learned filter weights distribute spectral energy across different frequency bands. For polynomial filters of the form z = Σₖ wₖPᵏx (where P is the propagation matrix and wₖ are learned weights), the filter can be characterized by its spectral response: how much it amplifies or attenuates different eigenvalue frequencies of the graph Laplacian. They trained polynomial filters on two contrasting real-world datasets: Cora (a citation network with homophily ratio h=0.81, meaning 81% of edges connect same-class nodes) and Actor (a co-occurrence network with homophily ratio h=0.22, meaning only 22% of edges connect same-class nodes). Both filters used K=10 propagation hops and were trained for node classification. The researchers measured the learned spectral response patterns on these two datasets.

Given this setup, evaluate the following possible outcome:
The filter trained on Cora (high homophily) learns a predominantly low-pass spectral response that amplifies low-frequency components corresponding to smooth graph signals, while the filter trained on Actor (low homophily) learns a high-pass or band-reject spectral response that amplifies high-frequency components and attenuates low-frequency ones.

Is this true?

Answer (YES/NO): YES